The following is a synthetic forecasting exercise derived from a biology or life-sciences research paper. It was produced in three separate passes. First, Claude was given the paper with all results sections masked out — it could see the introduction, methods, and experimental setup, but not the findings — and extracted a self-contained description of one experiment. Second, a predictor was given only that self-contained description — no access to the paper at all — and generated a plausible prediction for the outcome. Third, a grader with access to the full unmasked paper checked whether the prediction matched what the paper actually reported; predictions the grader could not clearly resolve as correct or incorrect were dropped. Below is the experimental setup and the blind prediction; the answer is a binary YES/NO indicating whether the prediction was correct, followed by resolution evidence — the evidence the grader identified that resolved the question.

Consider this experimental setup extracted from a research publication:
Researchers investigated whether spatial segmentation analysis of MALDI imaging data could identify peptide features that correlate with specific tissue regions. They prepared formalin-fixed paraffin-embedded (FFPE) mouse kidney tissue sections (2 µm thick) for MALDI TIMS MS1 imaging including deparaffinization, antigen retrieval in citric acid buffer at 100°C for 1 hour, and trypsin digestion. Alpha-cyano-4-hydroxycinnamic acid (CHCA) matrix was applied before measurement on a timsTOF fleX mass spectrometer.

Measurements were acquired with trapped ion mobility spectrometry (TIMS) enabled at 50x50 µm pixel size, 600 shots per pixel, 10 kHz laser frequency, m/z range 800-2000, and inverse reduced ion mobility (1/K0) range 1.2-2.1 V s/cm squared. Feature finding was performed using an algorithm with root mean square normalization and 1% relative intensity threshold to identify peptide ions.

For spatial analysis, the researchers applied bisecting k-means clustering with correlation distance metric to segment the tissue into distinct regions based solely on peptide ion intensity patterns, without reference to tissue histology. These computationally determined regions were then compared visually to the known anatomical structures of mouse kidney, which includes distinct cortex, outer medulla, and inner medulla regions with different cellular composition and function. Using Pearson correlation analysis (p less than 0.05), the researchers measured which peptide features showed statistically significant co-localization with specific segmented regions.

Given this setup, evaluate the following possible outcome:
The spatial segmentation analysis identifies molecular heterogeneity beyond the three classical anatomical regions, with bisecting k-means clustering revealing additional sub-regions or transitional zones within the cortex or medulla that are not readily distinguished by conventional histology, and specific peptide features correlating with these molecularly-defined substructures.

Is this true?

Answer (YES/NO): NO